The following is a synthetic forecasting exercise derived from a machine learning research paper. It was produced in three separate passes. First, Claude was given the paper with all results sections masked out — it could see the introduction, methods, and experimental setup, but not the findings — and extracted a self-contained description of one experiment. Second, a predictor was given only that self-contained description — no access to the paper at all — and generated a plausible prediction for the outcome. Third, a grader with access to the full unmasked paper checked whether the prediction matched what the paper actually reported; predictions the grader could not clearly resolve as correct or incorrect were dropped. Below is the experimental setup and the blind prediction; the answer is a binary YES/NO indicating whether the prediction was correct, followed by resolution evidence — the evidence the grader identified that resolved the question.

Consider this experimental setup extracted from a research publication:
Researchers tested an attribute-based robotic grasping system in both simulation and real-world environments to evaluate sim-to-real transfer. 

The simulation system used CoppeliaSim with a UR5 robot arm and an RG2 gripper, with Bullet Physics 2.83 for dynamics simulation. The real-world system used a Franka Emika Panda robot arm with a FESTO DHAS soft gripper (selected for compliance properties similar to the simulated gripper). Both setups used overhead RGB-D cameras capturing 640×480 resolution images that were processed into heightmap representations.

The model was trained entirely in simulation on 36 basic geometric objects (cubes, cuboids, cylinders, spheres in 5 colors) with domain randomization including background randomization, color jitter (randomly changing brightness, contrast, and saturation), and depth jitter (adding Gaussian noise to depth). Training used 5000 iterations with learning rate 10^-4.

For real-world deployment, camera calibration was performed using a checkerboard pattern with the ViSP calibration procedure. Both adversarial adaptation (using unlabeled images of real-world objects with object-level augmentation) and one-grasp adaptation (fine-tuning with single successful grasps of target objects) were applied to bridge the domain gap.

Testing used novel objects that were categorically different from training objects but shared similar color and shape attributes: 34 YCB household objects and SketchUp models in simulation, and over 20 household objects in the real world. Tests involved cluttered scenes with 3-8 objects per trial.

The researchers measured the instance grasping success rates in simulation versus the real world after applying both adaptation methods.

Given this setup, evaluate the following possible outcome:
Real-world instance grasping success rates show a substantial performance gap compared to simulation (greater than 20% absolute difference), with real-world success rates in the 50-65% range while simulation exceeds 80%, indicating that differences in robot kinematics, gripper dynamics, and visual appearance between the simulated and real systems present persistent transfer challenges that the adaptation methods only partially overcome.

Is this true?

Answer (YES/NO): NO